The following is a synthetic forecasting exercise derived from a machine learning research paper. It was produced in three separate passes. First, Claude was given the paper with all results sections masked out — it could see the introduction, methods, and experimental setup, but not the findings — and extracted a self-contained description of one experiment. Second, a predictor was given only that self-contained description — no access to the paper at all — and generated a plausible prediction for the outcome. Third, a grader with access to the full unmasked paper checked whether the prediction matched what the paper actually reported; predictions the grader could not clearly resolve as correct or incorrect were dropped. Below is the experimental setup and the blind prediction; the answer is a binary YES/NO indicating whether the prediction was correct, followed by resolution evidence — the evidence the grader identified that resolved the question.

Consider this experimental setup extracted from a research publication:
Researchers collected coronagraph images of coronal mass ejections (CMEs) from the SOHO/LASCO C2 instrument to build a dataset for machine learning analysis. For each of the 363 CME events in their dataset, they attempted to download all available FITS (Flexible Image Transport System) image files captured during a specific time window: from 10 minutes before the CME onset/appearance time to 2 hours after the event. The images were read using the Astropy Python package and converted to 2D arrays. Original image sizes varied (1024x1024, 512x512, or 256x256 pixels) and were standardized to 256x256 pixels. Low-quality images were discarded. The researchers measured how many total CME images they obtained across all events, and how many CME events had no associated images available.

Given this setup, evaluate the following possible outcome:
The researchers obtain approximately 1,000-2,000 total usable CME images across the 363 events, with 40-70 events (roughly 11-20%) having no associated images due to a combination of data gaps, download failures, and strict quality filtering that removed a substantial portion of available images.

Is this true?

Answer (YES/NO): NO